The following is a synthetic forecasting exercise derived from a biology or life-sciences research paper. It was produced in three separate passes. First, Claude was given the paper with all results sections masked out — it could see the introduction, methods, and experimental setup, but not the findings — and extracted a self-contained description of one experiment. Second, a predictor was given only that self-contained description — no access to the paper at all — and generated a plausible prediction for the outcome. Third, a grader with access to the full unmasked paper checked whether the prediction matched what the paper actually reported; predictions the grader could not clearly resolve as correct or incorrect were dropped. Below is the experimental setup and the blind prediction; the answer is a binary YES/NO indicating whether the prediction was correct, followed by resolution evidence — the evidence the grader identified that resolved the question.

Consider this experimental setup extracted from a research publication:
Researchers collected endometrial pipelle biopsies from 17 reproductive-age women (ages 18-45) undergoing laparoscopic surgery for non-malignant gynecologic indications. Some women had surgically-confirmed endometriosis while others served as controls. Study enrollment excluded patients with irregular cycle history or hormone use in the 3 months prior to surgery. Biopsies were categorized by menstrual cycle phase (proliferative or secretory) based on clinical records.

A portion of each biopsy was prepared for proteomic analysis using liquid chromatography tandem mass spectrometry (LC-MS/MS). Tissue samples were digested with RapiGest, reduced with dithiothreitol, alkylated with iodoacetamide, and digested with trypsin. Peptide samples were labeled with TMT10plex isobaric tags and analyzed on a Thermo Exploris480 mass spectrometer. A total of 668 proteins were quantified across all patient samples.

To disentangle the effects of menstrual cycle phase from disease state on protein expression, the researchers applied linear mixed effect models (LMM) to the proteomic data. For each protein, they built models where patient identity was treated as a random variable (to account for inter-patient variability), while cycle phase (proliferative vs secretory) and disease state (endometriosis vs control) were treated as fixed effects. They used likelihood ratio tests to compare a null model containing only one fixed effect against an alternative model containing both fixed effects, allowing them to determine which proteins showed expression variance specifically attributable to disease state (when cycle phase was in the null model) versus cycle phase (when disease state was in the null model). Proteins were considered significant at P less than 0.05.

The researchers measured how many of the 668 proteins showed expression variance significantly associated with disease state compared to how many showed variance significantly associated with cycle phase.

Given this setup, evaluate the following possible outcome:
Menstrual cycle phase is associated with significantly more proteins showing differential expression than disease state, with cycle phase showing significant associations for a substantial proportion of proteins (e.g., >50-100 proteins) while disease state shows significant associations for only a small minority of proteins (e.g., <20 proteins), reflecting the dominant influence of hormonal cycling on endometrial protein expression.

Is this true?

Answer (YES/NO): NO